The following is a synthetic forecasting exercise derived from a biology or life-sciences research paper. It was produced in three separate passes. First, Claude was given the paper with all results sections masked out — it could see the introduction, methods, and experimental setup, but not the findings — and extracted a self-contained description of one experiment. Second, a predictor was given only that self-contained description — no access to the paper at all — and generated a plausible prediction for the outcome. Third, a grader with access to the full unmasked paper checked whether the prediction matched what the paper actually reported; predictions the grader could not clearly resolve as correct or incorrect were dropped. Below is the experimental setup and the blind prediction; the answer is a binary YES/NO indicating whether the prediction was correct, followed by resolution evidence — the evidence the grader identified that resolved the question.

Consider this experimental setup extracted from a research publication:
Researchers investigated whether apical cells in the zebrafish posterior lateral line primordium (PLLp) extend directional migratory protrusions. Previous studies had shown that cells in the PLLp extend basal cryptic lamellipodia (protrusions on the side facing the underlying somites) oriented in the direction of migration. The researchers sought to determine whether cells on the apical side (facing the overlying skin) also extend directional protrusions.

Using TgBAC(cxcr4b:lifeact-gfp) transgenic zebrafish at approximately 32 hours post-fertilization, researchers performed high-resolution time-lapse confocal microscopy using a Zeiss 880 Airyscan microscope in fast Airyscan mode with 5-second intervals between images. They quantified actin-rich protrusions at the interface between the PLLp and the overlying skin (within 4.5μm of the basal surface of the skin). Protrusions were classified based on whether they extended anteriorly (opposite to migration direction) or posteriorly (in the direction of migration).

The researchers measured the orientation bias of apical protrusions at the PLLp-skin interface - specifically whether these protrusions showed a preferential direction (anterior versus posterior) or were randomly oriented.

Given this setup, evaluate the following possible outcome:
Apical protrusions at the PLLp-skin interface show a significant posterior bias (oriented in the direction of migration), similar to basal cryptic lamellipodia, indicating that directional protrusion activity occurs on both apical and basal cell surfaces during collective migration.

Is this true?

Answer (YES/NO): YES